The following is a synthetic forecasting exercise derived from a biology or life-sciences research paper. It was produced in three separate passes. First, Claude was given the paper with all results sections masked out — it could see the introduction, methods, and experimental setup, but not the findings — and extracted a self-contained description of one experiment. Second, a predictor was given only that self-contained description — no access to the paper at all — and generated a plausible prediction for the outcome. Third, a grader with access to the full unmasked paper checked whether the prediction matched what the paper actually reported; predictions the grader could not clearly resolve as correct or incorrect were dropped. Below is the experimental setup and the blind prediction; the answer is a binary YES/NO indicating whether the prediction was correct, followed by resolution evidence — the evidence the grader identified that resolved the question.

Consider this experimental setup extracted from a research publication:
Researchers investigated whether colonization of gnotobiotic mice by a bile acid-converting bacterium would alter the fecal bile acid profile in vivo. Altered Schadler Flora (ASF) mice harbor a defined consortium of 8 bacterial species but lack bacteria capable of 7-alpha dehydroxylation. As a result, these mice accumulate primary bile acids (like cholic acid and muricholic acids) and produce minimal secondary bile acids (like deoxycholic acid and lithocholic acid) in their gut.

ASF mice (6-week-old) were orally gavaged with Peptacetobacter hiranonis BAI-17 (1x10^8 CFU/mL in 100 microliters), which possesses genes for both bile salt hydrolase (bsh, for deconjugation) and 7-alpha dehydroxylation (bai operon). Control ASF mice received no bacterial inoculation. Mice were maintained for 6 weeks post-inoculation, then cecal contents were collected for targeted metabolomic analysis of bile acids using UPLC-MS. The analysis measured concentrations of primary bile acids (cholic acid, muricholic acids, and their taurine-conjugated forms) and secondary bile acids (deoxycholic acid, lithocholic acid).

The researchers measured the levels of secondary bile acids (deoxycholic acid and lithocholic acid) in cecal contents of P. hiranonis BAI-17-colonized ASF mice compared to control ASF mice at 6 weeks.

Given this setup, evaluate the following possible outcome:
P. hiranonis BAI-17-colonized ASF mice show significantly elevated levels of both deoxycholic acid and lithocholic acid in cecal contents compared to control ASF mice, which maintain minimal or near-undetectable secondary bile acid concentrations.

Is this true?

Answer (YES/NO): YES